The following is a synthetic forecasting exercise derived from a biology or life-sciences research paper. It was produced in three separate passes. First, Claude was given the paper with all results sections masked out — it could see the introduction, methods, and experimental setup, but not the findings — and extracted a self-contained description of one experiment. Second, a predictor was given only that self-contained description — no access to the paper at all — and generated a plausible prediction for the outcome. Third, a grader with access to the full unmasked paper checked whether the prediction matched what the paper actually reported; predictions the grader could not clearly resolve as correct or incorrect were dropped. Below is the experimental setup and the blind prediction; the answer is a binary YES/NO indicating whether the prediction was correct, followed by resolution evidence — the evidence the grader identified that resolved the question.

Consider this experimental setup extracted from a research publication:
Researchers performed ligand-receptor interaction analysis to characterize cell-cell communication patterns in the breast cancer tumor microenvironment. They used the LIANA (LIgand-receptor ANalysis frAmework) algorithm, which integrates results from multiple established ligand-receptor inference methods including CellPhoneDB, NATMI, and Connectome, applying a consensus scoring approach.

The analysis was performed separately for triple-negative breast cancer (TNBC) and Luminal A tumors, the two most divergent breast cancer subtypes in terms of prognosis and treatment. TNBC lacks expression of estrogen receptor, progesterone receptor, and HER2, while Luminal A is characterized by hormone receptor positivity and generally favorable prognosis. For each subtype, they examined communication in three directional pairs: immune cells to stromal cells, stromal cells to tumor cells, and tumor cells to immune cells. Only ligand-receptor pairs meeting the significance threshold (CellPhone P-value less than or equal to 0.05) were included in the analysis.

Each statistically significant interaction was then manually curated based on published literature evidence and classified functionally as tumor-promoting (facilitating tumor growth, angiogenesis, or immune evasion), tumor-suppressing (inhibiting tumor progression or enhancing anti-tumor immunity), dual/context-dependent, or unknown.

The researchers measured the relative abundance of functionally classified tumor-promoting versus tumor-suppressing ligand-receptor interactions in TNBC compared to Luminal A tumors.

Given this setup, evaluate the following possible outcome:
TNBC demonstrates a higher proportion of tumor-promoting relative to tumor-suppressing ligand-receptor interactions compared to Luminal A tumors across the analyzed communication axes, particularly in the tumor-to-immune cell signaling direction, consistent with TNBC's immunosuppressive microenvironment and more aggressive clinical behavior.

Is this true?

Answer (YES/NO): NO